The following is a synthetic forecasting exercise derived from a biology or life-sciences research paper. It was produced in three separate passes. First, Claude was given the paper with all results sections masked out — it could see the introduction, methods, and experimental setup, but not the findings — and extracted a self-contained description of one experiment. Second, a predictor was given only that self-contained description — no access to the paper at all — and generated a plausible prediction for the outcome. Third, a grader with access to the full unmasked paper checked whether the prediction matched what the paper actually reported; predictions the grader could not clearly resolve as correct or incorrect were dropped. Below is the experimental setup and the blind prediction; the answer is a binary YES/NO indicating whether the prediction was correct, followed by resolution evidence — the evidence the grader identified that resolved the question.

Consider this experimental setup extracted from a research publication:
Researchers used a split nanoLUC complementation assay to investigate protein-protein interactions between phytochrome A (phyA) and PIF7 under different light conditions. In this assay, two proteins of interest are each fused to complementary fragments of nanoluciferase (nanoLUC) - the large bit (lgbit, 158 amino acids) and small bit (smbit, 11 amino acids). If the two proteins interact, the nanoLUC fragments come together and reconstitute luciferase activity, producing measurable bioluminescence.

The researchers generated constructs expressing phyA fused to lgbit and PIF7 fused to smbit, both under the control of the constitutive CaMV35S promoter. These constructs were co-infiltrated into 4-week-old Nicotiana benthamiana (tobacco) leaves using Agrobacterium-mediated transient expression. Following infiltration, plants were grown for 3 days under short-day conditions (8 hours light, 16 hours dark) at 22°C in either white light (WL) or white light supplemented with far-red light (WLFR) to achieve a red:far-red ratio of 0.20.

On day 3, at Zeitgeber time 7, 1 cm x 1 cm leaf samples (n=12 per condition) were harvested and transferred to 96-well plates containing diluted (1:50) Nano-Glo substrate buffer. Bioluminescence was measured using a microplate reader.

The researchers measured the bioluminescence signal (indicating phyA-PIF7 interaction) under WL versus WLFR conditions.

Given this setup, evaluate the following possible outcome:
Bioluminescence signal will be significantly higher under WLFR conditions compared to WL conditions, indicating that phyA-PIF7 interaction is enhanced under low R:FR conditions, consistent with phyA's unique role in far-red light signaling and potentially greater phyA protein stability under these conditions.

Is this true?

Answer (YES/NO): YES